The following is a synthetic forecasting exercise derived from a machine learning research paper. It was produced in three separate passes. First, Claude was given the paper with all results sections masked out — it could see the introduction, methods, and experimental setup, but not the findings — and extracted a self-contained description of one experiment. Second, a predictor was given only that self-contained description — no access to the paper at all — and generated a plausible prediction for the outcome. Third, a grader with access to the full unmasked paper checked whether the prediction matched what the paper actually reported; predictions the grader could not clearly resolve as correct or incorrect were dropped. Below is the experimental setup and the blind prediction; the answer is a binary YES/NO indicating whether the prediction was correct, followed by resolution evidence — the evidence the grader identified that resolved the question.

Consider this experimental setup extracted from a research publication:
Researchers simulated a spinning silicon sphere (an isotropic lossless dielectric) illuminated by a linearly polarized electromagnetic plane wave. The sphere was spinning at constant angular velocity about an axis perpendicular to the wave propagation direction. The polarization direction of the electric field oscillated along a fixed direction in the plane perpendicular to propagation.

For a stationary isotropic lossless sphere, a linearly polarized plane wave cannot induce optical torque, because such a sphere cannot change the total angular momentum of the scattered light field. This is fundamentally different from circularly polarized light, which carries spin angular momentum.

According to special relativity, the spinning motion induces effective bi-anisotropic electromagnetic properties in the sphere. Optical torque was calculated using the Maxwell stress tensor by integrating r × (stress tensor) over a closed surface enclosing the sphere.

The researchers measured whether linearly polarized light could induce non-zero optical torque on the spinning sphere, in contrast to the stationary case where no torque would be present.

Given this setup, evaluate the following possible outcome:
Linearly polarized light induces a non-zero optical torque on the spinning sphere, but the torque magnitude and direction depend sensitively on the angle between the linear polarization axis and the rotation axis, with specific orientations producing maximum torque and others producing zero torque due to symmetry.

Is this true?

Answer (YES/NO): YES